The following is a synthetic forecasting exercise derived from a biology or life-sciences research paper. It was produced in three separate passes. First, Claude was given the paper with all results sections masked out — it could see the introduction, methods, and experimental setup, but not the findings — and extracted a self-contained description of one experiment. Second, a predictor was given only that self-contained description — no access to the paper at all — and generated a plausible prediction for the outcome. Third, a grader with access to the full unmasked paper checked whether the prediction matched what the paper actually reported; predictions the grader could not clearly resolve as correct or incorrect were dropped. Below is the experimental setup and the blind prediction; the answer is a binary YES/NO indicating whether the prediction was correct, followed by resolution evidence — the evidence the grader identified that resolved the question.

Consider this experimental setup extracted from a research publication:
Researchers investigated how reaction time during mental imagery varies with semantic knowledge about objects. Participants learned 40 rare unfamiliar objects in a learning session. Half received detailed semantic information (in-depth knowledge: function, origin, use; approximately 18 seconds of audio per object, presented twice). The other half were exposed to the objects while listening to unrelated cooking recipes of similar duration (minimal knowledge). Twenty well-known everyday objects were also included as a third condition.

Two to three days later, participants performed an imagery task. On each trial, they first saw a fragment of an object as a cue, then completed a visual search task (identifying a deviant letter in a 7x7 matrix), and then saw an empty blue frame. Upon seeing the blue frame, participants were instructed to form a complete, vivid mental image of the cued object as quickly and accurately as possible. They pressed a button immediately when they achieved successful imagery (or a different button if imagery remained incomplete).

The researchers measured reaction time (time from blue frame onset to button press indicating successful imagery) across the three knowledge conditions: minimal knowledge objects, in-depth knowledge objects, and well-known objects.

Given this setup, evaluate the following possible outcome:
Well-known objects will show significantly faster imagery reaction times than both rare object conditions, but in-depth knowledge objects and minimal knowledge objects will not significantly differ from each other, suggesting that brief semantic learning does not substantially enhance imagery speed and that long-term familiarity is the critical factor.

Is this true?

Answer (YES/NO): NO